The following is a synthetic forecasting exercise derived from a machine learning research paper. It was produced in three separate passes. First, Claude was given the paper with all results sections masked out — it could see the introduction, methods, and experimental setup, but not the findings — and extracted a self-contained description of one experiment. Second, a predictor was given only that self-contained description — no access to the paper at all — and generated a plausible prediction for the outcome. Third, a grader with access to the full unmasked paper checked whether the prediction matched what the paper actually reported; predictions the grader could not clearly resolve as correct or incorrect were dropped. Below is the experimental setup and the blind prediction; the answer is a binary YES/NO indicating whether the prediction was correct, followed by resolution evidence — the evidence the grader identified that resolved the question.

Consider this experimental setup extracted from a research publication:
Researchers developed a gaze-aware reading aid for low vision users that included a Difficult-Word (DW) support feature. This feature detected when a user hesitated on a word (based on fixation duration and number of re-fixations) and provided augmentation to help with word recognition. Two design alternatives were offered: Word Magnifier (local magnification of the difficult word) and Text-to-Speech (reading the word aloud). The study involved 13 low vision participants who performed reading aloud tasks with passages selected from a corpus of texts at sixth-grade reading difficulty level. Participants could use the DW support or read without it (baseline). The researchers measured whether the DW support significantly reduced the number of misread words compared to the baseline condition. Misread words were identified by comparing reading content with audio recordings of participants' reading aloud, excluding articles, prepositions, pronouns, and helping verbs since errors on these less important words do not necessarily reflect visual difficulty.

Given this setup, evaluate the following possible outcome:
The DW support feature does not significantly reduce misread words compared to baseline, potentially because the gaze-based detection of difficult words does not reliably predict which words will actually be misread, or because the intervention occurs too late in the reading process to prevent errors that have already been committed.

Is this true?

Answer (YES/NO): YES